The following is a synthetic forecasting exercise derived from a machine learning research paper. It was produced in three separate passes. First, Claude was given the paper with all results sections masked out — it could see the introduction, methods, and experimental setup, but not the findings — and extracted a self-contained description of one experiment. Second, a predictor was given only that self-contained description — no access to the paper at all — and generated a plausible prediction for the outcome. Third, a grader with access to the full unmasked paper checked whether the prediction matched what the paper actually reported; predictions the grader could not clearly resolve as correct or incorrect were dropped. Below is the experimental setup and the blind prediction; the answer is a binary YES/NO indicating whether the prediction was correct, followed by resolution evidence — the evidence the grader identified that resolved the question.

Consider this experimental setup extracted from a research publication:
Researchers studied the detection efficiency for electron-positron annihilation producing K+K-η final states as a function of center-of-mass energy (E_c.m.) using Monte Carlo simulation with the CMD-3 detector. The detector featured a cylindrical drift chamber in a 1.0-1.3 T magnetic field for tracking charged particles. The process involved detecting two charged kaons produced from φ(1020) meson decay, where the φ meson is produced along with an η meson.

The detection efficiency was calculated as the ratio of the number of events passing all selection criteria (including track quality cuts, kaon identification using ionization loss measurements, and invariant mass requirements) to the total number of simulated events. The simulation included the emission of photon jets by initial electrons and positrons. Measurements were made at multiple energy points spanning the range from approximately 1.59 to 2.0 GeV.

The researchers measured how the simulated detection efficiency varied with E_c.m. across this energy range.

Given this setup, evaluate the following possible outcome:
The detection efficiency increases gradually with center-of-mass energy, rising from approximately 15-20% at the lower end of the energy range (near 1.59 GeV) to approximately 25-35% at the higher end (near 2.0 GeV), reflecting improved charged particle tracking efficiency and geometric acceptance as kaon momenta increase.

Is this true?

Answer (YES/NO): NO